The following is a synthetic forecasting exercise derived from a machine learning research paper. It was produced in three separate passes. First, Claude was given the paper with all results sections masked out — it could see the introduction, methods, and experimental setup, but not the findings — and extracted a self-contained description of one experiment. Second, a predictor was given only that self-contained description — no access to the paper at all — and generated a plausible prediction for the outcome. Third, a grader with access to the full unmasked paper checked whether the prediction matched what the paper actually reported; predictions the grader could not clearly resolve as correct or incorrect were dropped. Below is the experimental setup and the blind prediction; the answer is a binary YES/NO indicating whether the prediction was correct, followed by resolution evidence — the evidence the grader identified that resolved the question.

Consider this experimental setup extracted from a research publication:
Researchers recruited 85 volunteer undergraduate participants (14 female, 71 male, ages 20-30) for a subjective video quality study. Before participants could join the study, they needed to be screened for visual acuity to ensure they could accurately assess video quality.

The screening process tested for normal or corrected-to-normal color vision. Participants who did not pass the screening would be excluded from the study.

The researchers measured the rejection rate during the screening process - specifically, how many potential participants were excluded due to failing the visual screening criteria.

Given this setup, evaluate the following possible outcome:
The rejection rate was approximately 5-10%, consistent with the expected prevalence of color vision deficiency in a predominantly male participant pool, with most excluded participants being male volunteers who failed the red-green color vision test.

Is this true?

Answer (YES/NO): NO